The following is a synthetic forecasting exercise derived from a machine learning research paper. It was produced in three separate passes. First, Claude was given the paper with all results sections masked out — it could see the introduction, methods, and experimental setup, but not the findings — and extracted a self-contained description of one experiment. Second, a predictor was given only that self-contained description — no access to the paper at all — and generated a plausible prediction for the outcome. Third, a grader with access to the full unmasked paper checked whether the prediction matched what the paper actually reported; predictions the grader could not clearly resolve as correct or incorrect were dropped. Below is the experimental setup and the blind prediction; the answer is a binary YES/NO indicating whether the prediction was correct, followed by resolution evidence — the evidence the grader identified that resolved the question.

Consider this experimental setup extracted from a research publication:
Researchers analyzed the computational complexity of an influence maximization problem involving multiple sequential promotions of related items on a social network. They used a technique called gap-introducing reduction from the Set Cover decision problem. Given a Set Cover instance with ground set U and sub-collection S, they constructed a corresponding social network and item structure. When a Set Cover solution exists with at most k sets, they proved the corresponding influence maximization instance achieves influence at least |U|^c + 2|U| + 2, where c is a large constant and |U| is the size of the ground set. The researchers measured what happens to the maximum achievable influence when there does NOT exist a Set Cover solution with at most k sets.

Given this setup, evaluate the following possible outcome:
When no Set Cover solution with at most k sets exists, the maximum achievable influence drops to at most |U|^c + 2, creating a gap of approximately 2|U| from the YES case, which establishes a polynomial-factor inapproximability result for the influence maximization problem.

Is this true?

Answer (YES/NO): NO